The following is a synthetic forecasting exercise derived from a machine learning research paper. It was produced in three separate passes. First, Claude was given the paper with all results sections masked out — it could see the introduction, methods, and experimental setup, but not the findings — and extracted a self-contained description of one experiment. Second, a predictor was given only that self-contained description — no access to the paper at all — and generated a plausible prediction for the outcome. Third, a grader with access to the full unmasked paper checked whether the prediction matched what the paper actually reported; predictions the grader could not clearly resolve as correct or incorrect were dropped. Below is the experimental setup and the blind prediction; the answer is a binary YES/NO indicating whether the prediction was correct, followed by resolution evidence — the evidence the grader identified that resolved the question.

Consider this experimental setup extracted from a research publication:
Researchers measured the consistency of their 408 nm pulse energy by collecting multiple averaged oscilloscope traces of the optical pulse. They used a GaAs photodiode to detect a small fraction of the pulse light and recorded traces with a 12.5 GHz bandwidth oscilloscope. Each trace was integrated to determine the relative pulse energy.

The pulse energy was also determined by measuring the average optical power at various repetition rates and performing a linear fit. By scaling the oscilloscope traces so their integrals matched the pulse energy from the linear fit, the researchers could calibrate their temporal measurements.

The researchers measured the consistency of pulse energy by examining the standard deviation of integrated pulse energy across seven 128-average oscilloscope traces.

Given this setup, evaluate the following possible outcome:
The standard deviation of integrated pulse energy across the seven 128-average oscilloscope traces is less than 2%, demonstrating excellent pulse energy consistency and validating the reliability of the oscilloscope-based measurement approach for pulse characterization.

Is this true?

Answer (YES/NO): NO